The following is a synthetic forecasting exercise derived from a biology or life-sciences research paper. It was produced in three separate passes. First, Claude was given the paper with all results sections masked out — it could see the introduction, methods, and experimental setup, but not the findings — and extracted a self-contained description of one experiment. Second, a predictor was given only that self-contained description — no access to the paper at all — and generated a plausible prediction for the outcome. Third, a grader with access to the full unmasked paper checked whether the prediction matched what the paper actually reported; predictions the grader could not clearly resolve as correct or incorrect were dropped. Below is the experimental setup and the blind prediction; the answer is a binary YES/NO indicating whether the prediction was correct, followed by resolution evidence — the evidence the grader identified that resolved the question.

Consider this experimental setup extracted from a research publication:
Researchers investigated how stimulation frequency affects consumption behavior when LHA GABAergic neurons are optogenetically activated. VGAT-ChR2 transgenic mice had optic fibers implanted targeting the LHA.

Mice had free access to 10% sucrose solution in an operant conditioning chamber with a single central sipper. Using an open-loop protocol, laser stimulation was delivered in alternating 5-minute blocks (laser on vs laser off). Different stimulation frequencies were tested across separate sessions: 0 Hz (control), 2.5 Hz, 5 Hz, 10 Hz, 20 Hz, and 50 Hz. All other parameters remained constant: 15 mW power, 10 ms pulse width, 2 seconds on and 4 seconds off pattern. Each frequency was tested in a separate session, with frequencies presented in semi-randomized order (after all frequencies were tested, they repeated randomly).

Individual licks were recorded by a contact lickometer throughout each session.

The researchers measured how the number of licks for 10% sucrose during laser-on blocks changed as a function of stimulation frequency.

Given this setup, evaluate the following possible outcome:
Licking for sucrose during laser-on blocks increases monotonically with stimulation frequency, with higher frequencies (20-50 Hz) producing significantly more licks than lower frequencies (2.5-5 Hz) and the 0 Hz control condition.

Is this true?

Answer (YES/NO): YES